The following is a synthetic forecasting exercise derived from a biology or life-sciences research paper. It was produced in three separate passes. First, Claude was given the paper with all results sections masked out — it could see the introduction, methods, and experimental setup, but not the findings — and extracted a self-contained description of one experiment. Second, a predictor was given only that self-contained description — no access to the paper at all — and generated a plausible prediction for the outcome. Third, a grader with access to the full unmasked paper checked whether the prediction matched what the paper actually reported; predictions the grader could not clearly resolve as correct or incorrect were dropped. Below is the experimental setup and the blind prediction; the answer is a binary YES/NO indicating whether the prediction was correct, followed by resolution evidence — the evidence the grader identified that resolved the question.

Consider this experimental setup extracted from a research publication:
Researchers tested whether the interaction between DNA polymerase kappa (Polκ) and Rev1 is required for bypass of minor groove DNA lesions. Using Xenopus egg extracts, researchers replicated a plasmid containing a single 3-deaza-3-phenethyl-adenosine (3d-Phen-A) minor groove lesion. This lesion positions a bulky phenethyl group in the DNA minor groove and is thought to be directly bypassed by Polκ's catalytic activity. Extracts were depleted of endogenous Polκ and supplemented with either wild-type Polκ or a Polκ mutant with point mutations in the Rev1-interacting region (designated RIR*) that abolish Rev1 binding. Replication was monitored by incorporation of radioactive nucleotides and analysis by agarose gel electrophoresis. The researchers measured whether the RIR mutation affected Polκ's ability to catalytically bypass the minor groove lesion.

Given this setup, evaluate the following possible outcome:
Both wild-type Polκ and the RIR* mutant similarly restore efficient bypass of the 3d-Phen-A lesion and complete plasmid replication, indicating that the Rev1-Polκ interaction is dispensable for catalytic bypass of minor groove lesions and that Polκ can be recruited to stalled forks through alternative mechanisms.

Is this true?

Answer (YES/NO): YES